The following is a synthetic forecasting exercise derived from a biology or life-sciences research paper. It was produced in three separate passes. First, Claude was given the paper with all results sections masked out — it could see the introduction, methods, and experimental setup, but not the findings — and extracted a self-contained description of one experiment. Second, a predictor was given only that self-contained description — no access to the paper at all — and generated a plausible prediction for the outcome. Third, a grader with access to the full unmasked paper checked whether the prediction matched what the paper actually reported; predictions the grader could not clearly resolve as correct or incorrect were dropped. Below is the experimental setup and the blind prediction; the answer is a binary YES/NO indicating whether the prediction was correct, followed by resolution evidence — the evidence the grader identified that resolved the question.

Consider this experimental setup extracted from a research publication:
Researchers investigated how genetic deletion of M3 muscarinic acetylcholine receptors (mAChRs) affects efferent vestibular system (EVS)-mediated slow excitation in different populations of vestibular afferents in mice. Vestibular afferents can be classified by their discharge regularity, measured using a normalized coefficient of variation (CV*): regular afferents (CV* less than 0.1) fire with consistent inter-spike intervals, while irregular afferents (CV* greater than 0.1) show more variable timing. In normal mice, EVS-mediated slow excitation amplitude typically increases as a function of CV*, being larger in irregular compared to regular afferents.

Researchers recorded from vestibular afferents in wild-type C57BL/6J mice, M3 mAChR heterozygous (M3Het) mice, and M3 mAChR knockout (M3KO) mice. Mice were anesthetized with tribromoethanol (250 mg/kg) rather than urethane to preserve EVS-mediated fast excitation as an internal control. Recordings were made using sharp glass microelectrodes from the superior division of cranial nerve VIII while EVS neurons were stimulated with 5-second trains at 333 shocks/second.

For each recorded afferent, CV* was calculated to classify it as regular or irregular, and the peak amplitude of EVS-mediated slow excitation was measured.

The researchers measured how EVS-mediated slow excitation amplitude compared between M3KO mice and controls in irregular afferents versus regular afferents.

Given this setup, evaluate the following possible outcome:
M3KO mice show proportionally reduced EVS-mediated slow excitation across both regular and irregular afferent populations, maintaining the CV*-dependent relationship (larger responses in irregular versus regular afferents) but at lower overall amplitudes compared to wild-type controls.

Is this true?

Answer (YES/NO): NO